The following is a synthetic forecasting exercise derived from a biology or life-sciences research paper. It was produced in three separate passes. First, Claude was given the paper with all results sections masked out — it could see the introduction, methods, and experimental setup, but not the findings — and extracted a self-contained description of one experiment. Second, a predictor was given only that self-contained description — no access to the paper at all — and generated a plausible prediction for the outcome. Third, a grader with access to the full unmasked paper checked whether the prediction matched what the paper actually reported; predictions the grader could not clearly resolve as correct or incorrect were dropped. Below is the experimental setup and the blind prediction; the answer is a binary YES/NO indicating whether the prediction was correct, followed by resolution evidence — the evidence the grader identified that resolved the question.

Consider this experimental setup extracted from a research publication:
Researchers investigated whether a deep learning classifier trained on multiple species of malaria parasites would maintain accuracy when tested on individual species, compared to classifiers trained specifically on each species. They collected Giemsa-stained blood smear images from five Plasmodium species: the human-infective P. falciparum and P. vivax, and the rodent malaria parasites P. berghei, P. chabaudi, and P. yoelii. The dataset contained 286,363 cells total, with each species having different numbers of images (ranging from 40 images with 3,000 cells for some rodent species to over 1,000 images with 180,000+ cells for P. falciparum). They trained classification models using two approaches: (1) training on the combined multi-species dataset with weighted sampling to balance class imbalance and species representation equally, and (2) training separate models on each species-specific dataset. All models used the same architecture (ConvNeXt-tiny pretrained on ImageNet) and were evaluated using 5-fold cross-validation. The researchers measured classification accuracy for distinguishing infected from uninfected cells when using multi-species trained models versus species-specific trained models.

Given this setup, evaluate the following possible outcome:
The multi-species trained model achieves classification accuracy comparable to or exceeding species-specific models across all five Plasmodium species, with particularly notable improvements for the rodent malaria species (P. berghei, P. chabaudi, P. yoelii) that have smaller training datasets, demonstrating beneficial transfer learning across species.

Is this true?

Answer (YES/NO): NO